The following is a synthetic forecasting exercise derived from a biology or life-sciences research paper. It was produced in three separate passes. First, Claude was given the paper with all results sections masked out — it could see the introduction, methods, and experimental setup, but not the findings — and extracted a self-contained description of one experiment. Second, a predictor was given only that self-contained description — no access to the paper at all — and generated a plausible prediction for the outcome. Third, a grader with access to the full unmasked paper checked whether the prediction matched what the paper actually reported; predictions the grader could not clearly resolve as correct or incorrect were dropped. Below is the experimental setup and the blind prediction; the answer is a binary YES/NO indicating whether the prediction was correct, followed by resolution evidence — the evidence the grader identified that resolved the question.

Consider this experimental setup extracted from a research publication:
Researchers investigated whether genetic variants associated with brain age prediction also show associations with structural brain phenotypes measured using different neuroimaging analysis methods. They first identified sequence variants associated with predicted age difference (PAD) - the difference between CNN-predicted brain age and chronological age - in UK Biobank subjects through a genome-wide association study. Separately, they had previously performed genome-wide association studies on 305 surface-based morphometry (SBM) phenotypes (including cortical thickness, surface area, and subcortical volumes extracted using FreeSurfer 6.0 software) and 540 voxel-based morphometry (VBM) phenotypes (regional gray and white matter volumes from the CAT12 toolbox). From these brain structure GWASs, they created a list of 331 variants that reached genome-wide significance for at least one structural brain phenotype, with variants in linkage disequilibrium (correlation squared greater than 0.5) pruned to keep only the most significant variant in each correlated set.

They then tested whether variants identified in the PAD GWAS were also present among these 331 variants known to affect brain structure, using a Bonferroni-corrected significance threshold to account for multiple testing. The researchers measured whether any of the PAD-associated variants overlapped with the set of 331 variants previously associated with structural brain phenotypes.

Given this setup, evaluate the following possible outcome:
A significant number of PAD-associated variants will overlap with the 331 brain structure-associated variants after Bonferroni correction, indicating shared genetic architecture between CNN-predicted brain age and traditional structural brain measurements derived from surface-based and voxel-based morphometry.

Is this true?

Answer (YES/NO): NO